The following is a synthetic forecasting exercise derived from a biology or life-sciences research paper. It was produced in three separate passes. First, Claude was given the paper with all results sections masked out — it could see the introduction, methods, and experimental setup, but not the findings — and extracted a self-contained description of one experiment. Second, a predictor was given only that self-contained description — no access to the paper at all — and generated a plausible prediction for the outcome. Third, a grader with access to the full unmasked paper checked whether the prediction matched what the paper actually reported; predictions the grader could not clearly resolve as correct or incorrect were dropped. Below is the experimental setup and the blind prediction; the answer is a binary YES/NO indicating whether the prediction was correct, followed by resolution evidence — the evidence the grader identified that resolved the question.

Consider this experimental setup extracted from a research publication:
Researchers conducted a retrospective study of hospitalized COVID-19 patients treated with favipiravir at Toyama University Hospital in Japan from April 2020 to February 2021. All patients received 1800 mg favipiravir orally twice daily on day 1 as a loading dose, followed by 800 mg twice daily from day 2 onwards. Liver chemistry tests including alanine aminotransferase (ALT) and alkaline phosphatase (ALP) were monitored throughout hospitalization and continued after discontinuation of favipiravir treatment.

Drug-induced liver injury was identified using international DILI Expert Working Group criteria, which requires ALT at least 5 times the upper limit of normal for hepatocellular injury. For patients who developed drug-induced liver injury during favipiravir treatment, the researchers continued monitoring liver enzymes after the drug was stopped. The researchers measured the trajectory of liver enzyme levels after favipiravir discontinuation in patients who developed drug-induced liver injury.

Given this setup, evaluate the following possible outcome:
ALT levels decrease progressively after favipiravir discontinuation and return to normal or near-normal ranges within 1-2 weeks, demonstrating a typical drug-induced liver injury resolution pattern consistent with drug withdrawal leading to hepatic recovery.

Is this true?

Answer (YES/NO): NO